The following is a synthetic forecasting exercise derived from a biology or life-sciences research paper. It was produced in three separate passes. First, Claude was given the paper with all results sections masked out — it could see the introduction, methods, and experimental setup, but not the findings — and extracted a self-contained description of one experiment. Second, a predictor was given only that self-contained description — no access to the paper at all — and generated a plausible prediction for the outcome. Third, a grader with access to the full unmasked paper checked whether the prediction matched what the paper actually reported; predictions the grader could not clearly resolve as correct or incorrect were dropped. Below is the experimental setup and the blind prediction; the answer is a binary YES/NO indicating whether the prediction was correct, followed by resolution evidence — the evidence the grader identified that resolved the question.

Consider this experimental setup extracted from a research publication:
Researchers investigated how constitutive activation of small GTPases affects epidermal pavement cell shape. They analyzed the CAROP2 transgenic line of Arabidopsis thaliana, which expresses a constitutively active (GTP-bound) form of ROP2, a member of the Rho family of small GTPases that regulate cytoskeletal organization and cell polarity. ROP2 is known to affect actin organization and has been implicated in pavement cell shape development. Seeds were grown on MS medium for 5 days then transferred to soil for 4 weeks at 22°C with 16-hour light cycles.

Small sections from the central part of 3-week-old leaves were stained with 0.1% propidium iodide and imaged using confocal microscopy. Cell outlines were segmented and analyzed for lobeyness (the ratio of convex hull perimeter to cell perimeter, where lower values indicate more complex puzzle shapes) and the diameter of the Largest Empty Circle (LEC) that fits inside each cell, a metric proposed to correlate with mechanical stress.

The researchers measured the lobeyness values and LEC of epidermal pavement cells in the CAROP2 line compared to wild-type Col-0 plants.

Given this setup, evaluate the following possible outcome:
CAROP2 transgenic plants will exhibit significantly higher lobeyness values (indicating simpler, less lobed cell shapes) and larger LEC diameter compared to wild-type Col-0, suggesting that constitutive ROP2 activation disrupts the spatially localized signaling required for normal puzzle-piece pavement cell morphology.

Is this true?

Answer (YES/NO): NO